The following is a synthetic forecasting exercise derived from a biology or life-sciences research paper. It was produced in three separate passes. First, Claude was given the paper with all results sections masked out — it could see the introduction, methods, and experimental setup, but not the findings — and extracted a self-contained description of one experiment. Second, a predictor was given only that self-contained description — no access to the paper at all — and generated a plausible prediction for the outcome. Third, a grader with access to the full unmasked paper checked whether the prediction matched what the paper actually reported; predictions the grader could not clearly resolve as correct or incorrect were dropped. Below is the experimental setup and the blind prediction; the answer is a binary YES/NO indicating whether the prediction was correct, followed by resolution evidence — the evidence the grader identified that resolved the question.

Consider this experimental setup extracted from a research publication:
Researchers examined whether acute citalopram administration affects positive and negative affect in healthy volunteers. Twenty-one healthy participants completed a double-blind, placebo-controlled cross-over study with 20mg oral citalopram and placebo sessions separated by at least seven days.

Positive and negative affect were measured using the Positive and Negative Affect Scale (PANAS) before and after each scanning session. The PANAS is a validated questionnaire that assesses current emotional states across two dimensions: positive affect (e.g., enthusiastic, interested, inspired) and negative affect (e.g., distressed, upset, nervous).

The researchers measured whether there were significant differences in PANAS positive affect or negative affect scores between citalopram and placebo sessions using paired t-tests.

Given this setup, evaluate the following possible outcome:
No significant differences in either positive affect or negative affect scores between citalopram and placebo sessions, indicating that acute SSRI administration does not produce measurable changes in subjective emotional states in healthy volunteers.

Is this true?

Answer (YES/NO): YES